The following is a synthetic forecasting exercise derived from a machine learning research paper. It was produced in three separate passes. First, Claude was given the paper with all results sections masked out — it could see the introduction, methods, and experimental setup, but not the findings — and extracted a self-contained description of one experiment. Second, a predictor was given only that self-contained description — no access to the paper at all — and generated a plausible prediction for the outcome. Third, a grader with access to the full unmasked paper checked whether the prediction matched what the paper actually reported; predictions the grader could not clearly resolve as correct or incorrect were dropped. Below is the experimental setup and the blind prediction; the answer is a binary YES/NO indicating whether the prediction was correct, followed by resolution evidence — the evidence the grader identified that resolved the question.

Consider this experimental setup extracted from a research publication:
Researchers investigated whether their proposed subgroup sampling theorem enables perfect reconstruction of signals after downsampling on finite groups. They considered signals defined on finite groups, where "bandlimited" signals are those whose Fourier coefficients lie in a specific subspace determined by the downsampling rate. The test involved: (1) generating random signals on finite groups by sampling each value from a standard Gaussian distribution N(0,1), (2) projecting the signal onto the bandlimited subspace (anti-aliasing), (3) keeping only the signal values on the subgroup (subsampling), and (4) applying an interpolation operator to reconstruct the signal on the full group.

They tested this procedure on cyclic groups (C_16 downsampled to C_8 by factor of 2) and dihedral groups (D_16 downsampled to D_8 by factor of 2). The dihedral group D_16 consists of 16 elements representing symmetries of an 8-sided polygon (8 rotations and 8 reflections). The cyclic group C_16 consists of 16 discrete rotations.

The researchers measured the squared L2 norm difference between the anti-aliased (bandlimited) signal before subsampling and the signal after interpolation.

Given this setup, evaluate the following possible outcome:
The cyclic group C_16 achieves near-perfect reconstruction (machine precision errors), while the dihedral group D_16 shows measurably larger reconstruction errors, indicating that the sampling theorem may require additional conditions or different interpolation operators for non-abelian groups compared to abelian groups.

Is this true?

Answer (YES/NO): NO